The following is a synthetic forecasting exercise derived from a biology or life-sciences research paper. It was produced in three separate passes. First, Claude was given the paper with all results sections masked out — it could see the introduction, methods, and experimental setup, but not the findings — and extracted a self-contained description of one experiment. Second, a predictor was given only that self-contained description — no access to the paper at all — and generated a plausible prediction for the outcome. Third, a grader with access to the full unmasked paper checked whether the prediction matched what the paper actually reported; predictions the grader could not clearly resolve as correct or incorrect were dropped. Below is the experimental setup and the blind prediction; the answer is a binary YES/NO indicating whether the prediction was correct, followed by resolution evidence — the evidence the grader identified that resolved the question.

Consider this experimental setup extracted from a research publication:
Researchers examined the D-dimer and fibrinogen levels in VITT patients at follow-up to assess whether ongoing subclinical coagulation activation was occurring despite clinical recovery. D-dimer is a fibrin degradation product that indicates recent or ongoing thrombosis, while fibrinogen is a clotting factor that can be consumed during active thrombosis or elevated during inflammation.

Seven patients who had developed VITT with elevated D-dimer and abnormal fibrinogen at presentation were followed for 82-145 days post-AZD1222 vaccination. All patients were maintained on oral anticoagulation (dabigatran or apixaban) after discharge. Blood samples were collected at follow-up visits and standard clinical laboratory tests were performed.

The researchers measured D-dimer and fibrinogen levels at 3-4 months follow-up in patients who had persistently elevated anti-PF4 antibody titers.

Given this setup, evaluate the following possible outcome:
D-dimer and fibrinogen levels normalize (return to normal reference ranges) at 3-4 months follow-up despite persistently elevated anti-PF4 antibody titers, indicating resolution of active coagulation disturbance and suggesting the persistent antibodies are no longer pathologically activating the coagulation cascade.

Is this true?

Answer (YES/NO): YES